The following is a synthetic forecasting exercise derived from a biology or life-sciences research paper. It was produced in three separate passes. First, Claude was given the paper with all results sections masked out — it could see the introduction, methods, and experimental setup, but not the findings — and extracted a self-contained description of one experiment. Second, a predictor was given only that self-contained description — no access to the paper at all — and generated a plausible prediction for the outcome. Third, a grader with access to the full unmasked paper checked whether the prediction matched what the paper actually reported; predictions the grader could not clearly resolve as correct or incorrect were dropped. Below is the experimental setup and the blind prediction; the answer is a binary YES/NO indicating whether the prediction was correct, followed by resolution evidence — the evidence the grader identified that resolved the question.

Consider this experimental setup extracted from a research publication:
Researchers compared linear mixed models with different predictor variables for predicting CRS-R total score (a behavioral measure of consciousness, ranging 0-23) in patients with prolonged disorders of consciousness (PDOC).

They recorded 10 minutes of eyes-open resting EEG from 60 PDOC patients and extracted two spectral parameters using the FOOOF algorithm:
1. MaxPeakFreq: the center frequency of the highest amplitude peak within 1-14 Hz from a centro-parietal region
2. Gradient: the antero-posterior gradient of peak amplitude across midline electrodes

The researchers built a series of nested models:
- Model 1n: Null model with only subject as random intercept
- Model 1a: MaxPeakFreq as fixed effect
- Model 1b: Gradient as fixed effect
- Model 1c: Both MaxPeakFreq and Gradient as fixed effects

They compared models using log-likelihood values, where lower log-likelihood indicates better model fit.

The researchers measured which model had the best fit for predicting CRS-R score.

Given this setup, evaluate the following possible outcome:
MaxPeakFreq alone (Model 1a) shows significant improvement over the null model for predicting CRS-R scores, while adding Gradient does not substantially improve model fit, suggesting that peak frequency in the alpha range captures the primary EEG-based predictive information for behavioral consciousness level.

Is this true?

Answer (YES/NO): YES